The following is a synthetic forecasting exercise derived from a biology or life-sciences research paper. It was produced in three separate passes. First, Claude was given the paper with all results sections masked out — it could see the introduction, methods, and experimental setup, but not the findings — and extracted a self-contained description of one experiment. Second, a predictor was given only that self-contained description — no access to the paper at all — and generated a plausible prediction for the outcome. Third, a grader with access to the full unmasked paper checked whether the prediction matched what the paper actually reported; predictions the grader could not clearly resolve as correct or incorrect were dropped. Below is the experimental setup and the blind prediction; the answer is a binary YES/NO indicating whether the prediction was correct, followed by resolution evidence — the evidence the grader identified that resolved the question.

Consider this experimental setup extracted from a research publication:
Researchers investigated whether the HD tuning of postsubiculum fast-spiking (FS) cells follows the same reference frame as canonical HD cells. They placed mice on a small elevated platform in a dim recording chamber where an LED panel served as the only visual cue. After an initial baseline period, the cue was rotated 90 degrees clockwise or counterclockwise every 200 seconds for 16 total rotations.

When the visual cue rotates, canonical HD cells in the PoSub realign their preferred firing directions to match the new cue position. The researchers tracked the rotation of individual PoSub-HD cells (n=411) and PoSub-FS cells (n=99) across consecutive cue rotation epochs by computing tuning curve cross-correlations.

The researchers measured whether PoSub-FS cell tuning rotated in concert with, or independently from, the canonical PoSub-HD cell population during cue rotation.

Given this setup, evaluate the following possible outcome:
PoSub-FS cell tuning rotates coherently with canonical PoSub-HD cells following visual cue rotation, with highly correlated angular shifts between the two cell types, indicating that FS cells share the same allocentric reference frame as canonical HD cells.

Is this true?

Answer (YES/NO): YES